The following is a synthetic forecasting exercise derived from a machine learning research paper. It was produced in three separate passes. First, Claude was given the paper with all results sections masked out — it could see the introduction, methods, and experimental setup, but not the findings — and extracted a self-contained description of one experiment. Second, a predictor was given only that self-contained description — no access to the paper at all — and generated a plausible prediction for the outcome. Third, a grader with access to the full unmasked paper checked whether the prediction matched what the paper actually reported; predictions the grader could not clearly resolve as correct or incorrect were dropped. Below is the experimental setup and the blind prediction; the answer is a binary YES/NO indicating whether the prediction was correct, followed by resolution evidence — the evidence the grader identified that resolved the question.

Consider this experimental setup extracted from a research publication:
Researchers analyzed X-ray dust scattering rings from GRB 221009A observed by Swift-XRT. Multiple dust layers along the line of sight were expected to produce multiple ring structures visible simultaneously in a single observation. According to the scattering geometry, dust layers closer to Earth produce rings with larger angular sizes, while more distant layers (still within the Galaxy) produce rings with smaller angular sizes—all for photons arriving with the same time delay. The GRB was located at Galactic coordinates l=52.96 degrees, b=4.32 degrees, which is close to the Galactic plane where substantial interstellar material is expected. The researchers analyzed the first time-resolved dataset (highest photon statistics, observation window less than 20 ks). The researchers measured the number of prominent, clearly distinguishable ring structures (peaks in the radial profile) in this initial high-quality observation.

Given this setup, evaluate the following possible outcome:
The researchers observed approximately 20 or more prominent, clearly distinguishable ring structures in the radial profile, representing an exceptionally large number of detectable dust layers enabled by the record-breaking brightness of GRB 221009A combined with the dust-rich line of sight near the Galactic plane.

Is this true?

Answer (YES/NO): NO